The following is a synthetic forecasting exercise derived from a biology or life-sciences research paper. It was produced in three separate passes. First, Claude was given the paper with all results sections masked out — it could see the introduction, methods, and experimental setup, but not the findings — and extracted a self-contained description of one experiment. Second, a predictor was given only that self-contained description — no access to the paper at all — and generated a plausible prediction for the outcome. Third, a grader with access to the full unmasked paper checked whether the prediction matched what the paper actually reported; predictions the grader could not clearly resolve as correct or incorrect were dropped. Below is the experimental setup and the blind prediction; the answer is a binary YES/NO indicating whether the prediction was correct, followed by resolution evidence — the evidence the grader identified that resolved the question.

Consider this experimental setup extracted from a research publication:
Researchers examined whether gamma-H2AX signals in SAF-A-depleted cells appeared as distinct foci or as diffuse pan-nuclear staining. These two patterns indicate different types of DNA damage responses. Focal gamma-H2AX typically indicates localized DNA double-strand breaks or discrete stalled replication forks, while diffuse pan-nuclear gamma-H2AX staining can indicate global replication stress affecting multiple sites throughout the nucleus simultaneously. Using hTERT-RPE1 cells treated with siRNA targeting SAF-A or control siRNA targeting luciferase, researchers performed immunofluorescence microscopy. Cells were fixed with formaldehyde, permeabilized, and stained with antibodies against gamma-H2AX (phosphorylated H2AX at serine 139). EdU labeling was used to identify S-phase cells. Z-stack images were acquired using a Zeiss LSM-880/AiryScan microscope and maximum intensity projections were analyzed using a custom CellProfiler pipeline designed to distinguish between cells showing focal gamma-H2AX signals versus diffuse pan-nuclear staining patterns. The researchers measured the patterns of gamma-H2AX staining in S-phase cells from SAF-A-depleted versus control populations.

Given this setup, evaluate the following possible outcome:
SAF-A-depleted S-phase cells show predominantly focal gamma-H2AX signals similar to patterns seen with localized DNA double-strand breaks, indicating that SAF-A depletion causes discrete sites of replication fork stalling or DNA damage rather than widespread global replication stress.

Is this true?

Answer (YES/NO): NO